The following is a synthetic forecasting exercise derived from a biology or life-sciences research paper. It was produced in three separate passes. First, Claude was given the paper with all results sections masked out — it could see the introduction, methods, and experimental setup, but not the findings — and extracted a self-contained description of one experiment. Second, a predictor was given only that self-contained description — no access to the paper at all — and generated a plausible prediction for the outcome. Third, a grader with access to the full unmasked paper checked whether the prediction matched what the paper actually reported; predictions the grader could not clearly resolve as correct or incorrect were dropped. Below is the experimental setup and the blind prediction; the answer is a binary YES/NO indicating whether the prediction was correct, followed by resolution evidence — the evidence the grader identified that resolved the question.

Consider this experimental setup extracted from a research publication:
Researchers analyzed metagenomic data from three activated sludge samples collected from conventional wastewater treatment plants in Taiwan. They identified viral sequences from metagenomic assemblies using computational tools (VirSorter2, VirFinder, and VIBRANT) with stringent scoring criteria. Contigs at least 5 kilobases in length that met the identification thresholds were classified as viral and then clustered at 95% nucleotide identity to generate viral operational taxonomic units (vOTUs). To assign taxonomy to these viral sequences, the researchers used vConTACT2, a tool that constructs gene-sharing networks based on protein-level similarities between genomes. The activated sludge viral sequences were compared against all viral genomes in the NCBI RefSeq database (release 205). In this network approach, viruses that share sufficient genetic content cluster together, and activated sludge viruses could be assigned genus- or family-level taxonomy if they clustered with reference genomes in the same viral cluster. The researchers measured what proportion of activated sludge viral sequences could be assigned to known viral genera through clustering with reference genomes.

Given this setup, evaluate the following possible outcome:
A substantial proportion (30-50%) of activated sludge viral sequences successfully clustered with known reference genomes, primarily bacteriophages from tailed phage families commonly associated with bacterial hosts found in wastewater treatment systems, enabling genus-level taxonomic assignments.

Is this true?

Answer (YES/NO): NO